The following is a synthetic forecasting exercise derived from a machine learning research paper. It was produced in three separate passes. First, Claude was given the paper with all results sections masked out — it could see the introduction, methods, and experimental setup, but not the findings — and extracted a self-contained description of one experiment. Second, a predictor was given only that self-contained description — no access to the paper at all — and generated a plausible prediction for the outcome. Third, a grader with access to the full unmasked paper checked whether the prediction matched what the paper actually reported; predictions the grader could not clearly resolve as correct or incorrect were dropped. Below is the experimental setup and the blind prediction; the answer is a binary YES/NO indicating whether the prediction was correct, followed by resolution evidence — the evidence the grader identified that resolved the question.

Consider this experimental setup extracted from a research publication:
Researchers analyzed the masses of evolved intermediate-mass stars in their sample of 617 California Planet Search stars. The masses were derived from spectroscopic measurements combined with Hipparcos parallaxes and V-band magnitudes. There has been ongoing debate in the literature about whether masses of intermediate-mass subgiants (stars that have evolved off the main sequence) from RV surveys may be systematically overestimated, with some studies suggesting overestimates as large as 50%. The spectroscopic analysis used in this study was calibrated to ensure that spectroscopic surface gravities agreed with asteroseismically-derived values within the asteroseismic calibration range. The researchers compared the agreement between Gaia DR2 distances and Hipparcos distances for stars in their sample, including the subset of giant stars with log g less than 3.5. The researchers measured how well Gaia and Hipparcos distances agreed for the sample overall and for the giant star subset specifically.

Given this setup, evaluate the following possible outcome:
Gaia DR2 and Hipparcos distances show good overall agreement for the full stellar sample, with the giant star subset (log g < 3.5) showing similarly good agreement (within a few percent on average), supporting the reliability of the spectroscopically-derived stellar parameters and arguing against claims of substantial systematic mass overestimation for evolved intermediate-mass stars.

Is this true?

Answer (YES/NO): NO